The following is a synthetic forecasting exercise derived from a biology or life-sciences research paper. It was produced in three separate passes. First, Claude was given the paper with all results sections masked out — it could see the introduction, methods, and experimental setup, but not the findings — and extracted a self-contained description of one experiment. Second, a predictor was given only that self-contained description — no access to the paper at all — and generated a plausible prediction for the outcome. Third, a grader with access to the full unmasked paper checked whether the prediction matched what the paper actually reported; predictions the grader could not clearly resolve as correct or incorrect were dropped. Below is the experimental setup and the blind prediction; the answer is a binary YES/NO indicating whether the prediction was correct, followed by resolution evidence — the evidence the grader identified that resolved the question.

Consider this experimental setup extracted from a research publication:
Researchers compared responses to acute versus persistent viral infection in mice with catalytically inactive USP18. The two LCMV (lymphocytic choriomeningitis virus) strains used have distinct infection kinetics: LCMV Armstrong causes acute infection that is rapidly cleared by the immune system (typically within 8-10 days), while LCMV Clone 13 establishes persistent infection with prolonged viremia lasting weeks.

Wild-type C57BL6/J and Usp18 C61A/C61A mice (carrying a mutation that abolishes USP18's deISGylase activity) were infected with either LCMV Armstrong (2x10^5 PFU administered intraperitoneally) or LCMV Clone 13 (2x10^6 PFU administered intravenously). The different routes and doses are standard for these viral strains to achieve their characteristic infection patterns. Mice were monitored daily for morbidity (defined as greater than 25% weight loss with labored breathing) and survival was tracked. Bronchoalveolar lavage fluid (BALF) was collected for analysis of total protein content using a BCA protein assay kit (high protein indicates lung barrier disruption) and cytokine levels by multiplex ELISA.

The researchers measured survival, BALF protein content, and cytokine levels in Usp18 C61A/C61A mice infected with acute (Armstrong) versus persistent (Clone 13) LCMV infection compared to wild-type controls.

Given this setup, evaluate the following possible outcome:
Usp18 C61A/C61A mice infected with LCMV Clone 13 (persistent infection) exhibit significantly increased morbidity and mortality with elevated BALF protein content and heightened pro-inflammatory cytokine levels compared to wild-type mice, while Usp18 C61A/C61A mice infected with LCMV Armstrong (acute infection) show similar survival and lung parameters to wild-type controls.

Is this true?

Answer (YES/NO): YES